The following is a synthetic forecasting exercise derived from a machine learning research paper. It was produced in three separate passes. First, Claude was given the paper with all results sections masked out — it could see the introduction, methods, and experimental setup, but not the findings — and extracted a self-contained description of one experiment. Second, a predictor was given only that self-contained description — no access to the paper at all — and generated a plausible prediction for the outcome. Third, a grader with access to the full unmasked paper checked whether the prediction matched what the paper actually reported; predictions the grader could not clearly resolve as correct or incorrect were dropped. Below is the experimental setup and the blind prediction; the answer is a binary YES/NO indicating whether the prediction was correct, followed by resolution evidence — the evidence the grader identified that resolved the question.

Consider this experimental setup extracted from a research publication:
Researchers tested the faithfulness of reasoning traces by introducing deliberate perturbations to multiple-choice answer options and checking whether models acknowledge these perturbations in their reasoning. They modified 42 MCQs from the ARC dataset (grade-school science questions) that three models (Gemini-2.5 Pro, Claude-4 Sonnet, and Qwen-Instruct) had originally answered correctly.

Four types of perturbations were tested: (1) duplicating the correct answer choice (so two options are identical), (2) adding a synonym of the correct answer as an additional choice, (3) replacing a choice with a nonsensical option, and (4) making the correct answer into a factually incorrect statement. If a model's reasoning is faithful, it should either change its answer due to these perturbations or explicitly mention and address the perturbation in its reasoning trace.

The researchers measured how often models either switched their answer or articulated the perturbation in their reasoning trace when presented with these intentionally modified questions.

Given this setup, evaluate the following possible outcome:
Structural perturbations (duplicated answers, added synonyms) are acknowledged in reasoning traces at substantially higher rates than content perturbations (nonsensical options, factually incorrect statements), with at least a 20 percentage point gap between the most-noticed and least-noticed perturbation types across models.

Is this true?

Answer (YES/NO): NO